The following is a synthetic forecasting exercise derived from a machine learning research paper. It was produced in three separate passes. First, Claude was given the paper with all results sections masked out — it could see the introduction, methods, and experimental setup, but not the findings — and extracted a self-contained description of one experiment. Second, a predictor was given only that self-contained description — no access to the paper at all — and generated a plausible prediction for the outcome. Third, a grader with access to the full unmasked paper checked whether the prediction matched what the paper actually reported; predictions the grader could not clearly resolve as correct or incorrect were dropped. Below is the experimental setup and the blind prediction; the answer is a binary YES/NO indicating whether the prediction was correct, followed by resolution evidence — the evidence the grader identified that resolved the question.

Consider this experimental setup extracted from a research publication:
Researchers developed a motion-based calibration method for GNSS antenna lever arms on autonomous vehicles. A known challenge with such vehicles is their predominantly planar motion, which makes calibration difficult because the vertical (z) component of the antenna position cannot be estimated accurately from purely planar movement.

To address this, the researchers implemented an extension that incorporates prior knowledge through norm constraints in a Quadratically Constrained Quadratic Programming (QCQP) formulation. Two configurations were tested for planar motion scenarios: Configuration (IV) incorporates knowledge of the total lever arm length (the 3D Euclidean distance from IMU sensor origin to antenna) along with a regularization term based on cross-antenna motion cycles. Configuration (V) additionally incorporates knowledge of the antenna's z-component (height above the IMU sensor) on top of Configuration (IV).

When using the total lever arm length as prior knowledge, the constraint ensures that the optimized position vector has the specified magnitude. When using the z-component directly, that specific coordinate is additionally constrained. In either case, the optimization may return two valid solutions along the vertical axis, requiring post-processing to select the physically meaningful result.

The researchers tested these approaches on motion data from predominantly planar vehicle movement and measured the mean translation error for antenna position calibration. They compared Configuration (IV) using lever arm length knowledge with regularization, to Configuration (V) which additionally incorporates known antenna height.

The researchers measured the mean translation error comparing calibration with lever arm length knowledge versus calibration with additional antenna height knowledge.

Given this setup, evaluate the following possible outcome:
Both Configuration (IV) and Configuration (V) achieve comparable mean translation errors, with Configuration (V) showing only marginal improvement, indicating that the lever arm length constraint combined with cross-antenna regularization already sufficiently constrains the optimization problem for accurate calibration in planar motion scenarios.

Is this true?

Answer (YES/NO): NO